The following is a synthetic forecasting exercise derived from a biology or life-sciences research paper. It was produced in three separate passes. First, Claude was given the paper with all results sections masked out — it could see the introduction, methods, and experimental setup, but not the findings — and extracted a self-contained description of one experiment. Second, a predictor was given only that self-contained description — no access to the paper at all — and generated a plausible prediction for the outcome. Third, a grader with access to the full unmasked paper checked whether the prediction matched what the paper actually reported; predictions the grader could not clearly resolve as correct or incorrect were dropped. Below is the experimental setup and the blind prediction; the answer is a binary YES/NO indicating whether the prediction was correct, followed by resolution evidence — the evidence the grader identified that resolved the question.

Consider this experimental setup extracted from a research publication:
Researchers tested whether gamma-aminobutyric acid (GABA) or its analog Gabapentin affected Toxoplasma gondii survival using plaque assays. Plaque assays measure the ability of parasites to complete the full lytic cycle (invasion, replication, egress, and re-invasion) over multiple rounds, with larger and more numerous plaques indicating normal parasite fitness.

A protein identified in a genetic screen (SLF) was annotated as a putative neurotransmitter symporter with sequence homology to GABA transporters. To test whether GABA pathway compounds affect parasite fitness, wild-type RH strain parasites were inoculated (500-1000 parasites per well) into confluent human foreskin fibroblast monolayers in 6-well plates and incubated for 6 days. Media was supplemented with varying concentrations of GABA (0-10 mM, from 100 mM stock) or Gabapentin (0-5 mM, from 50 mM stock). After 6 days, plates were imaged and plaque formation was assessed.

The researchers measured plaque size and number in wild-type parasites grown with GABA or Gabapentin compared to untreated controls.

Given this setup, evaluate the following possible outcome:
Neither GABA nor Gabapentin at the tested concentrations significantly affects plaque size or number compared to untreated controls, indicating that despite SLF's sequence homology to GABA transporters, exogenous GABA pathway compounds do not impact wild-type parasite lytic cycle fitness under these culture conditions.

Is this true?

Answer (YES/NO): YES